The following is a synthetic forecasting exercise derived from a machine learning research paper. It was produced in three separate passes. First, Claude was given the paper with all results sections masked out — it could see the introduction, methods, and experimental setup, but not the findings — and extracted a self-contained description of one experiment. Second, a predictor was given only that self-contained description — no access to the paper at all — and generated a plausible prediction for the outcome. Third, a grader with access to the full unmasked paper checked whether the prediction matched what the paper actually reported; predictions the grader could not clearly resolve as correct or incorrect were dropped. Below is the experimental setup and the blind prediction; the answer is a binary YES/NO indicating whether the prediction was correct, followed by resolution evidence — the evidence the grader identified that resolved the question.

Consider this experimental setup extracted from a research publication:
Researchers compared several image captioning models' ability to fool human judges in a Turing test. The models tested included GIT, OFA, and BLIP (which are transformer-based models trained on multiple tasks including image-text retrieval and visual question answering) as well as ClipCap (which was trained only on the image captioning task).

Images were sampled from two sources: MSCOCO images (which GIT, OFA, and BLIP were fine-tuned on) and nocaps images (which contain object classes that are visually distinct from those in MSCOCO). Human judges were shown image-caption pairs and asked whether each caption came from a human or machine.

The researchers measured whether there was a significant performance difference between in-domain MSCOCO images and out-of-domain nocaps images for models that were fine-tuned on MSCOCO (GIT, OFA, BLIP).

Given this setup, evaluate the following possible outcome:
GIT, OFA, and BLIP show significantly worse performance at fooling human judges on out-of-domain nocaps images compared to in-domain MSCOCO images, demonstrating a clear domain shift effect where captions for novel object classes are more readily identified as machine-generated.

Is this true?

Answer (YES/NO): NO